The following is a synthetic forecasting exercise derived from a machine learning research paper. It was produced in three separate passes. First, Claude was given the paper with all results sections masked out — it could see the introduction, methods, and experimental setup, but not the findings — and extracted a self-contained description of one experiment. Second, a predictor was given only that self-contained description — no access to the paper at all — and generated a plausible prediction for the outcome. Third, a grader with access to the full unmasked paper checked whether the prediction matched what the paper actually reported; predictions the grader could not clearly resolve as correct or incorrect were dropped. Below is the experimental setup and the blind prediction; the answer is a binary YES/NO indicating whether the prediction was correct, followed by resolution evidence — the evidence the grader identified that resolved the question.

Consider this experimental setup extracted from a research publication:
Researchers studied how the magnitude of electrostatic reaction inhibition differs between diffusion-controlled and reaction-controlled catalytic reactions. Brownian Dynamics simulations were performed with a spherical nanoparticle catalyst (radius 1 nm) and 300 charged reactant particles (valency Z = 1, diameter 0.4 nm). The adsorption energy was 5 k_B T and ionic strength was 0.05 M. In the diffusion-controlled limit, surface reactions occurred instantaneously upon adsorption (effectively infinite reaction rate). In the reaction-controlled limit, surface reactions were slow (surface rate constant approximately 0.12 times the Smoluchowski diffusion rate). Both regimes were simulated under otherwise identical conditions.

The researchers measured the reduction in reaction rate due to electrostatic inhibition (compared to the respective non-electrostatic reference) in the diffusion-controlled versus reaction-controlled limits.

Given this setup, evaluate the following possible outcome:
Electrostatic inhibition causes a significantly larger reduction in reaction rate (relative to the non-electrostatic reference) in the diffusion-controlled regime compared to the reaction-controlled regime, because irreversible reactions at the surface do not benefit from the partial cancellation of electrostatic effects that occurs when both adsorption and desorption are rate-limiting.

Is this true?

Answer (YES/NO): YES